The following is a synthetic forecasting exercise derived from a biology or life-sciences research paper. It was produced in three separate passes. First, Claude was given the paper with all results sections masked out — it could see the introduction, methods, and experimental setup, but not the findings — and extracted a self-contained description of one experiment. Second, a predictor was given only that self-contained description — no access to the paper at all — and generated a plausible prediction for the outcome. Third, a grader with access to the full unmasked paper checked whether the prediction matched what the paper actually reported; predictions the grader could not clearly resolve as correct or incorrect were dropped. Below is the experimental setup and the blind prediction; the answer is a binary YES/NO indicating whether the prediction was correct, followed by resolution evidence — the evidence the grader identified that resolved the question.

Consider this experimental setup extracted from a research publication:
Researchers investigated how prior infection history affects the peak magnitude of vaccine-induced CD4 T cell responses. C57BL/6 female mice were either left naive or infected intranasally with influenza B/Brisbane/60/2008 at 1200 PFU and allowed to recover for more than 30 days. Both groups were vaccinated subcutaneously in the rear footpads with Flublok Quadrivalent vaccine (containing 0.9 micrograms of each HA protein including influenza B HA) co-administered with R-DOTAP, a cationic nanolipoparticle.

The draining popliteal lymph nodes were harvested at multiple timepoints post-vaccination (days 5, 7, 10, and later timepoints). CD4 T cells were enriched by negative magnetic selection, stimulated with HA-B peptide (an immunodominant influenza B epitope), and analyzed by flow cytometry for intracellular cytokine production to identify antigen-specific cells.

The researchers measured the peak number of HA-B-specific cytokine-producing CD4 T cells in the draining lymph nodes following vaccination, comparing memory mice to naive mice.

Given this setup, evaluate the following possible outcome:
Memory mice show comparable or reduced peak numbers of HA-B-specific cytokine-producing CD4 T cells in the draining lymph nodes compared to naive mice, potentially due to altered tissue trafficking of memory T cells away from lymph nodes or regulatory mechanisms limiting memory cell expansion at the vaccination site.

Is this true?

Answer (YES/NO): NO